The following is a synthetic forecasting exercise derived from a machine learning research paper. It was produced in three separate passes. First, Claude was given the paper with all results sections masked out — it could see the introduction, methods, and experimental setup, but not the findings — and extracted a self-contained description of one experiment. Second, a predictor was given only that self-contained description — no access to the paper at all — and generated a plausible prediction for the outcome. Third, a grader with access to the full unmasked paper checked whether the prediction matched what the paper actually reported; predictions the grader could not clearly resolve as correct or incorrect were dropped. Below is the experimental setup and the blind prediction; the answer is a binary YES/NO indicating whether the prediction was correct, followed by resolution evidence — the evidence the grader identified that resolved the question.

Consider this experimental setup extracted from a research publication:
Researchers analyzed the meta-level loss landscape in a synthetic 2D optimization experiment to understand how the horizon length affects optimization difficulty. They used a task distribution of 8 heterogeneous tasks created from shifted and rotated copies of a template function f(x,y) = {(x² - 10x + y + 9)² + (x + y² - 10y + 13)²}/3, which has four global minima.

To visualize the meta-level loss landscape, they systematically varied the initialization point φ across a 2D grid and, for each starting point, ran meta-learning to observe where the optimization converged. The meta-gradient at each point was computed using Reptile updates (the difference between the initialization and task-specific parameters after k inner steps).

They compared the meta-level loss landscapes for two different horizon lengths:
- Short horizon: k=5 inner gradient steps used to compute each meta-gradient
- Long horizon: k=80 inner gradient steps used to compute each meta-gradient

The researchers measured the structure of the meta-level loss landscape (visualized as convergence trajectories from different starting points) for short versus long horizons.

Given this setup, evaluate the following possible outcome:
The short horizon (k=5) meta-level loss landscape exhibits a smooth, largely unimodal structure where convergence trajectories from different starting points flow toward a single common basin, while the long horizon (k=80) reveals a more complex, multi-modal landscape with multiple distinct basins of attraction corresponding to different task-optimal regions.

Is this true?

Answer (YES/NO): NO